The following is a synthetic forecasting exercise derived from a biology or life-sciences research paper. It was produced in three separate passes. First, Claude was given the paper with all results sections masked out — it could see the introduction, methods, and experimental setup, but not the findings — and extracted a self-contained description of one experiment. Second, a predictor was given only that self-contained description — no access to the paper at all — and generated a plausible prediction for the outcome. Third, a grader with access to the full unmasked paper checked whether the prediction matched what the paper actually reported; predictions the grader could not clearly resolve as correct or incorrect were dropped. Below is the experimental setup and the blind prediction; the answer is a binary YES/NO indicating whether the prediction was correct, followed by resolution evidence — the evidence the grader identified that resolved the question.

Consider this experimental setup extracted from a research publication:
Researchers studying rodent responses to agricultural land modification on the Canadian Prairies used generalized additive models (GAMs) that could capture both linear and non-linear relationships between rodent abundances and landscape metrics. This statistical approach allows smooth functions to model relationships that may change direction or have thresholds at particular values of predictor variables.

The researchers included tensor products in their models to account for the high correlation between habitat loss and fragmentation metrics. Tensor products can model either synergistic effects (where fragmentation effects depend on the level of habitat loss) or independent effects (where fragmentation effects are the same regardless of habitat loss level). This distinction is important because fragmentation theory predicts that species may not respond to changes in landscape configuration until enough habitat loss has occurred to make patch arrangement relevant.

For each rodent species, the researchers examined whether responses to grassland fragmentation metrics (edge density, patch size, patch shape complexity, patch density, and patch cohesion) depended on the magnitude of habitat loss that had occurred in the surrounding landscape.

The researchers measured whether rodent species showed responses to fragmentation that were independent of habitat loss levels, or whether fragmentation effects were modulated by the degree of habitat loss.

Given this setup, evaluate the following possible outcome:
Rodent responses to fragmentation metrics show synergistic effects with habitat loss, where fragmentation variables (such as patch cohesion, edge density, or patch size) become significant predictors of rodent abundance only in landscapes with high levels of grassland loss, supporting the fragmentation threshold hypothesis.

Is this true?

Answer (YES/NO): NO